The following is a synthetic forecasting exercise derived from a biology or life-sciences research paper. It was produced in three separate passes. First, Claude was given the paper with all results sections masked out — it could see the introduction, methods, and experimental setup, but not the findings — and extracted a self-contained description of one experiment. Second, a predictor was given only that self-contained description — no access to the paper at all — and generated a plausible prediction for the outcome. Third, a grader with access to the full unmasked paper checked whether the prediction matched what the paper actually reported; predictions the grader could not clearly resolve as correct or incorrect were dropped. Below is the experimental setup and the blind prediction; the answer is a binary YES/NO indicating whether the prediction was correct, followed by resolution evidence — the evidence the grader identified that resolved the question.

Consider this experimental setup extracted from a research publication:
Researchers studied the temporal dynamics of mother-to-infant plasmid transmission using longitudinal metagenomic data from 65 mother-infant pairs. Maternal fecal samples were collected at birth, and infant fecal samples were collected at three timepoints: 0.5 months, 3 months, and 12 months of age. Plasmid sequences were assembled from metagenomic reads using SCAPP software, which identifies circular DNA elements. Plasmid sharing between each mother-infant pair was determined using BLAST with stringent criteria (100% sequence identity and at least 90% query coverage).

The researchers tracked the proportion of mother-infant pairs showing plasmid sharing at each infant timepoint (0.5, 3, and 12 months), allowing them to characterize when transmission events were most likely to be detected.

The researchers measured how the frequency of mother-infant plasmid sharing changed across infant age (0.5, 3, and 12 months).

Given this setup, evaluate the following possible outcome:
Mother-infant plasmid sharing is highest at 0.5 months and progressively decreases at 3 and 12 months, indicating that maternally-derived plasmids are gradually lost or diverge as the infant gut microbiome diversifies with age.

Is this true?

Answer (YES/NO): YES